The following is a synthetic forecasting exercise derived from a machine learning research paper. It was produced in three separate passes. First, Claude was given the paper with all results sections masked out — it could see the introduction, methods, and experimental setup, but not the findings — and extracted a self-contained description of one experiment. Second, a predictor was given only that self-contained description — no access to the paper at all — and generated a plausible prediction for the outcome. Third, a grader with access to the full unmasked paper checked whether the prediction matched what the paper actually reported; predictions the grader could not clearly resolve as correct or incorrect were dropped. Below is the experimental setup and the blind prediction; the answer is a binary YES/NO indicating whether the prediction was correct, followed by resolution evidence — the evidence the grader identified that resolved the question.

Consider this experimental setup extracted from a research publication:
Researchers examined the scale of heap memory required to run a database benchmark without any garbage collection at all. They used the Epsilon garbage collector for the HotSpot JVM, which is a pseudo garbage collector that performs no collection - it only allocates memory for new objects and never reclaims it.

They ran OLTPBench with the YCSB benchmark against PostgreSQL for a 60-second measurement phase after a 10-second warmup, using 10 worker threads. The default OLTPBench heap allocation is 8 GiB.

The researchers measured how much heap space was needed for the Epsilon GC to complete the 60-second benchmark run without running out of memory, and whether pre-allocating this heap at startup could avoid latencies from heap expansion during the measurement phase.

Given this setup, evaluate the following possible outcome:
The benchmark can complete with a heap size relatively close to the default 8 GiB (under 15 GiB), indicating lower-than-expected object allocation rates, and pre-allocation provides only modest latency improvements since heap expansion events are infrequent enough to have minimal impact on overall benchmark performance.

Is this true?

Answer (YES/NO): NO